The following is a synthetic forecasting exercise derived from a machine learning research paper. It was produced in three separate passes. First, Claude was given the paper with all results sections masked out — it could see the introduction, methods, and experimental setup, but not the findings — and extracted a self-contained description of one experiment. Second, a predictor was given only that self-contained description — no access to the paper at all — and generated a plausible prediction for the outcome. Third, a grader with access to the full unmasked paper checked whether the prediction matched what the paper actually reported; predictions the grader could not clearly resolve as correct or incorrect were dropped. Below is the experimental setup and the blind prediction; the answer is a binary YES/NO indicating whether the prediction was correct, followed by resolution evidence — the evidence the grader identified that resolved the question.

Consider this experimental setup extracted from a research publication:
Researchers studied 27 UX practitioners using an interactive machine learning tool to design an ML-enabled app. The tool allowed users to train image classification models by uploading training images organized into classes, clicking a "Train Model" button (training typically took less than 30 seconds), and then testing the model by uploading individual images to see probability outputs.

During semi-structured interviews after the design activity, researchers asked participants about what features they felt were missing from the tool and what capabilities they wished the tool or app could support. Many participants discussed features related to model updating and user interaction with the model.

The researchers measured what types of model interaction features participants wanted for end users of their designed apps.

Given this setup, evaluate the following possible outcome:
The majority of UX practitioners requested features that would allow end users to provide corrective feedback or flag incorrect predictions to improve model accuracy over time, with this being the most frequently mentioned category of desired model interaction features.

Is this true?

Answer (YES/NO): NO